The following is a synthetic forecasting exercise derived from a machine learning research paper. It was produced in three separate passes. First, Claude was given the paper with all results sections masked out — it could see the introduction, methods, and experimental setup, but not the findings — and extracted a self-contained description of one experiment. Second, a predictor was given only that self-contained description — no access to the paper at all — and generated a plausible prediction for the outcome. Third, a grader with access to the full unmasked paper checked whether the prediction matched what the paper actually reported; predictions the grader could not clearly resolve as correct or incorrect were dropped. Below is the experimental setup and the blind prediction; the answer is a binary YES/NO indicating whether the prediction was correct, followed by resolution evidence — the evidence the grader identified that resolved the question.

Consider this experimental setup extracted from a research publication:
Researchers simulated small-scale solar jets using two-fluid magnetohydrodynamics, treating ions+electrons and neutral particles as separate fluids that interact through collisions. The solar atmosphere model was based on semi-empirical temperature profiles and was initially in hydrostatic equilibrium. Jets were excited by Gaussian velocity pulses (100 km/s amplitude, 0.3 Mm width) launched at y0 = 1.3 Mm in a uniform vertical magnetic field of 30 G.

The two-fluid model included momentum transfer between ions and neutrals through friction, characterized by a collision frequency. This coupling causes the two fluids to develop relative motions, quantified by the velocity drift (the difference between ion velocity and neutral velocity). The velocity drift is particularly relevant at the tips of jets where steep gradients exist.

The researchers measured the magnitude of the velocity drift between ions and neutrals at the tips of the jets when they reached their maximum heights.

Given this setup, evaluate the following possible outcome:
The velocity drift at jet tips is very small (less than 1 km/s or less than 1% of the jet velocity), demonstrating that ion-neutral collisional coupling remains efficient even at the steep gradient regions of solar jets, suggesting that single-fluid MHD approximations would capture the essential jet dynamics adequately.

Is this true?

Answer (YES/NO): YES